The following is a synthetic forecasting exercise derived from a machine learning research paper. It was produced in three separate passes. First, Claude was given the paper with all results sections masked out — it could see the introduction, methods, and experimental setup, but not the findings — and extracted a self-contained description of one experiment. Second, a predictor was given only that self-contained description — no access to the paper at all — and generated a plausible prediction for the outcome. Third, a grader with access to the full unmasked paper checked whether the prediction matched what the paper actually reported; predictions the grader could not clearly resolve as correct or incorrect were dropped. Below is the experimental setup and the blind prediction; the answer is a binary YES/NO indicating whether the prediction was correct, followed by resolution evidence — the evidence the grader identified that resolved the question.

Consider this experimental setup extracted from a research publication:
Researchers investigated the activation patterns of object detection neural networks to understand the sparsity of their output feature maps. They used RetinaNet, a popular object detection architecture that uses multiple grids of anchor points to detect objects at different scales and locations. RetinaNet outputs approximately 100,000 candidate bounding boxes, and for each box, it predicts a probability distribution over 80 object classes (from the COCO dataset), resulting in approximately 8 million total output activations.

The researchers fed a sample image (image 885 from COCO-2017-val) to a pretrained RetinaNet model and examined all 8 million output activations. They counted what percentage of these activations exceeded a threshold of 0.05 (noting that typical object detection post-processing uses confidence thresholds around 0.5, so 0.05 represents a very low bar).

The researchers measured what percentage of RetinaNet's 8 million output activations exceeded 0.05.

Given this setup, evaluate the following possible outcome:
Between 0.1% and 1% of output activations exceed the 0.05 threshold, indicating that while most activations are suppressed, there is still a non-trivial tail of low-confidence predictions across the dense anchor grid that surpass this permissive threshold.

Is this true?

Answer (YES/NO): NO